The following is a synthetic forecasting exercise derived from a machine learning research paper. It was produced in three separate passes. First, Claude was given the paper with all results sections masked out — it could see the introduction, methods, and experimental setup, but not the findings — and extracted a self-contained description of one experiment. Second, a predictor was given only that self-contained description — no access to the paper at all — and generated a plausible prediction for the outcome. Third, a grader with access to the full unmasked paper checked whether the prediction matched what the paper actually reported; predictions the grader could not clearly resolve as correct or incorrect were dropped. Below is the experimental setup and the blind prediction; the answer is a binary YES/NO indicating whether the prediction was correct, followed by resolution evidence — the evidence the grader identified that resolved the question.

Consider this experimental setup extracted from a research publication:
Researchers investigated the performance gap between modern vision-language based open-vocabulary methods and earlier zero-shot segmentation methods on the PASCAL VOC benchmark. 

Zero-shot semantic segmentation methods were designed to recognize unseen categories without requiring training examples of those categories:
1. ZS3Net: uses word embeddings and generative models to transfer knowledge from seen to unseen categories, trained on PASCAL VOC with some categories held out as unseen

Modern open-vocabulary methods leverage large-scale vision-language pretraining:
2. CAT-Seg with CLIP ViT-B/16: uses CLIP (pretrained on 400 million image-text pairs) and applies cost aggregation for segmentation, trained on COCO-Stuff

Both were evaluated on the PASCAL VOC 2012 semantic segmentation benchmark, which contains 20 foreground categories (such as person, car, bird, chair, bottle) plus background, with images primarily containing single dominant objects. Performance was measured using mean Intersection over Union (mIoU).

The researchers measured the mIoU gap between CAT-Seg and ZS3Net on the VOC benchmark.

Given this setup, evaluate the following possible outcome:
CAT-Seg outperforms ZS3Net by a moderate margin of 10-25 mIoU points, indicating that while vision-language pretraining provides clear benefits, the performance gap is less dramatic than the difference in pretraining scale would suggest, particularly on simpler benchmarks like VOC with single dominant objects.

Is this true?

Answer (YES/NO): NO